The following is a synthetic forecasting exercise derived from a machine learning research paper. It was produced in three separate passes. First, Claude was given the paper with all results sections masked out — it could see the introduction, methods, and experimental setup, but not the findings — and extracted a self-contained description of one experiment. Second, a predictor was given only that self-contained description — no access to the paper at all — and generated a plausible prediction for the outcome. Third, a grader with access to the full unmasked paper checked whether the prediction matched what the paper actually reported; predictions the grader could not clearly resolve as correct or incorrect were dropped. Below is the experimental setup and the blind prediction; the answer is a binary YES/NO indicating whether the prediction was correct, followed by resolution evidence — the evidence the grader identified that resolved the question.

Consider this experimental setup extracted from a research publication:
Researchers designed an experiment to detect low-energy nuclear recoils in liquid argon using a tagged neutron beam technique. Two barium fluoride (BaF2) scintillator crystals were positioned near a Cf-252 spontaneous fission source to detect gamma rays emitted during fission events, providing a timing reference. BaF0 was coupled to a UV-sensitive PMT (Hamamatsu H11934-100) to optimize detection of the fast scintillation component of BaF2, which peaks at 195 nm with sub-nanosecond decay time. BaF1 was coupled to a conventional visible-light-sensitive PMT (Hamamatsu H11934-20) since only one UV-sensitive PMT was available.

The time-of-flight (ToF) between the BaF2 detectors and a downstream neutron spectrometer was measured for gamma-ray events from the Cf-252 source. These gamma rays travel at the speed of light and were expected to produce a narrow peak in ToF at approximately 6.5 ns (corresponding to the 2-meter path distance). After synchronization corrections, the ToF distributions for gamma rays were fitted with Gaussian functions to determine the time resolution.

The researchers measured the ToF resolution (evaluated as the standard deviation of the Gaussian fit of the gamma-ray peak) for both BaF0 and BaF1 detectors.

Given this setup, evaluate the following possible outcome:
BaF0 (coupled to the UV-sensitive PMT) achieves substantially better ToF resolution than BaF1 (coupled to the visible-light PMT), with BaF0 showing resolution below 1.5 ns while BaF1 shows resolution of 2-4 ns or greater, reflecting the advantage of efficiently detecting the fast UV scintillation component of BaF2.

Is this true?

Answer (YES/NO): NO